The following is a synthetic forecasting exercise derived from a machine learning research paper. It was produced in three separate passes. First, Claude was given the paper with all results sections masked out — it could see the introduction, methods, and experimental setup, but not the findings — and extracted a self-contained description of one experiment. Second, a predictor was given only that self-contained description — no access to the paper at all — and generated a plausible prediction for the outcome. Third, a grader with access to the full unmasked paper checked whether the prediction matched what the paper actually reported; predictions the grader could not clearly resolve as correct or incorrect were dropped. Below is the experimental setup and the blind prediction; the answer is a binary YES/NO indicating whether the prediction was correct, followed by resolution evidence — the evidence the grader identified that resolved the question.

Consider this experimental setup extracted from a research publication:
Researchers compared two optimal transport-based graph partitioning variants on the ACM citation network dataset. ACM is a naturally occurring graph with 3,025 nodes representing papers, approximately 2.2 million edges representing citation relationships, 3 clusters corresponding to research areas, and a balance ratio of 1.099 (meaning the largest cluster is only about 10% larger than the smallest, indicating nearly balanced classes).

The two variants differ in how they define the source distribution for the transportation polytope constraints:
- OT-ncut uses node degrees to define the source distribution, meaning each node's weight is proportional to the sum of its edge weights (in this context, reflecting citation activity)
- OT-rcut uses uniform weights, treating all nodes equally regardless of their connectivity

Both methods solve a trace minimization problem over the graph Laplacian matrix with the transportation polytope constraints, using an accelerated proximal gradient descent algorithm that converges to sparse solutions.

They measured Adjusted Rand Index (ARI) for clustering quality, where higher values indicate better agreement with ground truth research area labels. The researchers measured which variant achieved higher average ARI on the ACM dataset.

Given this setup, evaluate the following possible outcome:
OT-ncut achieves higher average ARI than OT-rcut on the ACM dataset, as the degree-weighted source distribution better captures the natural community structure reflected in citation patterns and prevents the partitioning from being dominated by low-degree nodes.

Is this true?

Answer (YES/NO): NO